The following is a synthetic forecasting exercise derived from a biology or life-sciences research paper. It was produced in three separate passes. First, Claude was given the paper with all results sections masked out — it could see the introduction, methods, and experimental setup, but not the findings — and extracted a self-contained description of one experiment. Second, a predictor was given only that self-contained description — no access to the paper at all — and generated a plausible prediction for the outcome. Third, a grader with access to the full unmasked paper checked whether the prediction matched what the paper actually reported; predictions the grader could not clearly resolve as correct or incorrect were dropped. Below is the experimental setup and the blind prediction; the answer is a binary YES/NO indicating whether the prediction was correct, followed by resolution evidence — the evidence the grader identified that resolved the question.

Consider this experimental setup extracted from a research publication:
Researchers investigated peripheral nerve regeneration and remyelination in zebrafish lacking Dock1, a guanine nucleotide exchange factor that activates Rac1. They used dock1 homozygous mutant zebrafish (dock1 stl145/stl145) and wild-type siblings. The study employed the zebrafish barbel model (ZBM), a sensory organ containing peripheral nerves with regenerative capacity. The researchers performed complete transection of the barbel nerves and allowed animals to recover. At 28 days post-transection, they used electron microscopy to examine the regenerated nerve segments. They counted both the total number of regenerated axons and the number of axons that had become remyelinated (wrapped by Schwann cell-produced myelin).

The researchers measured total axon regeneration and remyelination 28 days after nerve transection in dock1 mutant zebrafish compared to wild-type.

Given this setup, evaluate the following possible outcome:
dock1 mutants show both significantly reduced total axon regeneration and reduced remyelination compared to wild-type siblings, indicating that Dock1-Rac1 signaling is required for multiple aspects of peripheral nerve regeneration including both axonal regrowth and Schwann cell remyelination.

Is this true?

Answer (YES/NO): NO